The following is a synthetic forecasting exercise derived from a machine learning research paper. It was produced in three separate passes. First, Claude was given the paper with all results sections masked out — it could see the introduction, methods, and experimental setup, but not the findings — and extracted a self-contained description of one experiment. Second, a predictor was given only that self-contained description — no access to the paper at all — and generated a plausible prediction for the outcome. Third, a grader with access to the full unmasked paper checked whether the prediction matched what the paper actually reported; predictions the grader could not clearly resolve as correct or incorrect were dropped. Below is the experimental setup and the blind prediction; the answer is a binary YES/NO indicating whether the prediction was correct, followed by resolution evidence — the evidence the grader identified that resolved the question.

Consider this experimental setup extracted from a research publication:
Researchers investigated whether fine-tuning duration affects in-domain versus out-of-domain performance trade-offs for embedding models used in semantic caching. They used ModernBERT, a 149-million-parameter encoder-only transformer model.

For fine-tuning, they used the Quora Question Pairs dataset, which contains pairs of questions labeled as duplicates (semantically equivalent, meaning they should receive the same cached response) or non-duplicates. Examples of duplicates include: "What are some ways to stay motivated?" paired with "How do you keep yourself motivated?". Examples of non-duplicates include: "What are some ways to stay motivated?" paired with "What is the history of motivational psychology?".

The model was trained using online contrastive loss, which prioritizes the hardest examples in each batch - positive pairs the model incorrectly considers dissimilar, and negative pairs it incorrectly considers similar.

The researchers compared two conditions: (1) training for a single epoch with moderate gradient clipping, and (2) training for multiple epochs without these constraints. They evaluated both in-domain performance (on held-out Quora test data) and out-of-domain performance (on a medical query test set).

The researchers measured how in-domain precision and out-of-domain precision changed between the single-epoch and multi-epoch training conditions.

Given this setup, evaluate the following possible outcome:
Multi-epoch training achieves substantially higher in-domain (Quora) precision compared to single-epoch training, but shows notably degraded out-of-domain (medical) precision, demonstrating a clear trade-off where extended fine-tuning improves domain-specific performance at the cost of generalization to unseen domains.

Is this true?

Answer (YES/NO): NO